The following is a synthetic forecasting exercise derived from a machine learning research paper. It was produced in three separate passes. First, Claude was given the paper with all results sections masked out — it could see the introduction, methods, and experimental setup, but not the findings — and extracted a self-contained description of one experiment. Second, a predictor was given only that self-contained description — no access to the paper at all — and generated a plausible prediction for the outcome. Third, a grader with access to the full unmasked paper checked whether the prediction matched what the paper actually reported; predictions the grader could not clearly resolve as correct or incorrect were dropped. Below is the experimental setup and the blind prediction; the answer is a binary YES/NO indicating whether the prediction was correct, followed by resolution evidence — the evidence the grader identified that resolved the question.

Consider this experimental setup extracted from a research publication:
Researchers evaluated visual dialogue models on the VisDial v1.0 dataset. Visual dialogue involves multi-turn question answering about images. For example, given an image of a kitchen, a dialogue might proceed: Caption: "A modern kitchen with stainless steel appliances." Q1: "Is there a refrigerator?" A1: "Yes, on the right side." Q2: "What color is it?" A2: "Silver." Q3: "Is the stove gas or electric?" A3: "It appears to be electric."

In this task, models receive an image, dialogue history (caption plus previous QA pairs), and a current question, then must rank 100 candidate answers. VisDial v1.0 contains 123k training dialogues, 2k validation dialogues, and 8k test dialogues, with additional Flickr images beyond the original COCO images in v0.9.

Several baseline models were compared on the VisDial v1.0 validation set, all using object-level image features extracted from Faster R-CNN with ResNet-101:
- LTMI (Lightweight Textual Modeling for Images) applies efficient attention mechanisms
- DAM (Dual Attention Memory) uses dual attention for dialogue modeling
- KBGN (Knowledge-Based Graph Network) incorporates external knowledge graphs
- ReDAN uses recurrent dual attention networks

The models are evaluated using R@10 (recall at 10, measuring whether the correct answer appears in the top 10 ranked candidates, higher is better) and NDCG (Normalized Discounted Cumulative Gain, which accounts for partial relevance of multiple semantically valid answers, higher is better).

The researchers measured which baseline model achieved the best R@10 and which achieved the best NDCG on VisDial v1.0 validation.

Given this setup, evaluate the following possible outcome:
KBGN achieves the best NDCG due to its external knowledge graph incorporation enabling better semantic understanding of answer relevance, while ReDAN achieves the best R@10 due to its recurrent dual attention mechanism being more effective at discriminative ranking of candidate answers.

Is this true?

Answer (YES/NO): NO